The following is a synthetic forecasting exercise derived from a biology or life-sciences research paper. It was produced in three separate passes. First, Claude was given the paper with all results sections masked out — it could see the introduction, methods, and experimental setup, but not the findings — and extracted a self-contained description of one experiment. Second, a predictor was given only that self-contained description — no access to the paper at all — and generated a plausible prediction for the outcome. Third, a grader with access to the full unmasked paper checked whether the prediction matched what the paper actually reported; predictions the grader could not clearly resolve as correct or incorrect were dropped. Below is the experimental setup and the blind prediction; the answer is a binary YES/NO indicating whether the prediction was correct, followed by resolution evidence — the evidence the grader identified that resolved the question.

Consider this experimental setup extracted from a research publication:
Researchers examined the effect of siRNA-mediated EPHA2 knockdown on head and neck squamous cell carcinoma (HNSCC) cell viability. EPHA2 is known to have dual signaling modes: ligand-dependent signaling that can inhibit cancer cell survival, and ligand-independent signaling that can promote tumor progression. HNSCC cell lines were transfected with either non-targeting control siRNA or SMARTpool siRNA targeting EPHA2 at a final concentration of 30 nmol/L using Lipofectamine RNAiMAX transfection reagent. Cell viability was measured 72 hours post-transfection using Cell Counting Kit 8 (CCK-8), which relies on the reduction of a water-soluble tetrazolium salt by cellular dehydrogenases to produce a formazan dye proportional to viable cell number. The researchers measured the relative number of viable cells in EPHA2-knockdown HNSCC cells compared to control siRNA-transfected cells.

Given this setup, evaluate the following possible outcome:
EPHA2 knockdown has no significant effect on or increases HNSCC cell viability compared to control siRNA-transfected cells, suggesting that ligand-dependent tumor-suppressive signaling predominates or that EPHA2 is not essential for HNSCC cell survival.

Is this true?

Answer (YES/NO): YES